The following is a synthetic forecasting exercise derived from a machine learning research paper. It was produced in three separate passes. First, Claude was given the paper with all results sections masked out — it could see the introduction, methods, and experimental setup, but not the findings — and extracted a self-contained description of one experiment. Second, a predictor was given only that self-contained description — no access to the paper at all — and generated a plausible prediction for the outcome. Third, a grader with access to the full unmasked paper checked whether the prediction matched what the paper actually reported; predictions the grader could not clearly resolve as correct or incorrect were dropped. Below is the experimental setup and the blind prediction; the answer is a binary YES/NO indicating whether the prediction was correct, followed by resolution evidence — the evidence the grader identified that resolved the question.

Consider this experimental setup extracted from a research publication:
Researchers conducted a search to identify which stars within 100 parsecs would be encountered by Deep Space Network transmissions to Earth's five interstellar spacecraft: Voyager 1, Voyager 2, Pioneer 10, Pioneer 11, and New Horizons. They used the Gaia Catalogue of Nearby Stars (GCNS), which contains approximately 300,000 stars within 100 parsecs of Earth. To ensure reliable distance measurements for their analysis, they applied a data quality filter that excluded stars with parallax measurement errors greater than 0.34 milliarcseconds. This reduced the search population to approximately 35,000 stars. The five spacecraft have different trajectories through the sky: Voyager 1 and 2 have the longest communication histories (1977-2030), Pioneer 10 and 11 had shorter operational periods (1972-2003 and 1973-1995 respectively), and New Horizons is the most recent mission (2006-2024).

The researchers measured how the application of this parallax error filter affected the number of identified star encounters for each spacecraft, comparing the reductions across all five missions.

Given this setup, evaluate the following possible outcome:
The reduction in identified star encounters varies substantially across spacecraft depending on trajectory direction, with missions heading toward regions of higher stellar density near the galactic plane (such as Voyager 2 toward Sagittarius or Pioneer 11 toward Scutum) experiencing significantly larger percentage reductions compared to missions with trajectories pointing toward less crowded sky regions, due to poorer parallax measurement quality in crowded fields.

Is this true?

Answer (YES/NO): NO